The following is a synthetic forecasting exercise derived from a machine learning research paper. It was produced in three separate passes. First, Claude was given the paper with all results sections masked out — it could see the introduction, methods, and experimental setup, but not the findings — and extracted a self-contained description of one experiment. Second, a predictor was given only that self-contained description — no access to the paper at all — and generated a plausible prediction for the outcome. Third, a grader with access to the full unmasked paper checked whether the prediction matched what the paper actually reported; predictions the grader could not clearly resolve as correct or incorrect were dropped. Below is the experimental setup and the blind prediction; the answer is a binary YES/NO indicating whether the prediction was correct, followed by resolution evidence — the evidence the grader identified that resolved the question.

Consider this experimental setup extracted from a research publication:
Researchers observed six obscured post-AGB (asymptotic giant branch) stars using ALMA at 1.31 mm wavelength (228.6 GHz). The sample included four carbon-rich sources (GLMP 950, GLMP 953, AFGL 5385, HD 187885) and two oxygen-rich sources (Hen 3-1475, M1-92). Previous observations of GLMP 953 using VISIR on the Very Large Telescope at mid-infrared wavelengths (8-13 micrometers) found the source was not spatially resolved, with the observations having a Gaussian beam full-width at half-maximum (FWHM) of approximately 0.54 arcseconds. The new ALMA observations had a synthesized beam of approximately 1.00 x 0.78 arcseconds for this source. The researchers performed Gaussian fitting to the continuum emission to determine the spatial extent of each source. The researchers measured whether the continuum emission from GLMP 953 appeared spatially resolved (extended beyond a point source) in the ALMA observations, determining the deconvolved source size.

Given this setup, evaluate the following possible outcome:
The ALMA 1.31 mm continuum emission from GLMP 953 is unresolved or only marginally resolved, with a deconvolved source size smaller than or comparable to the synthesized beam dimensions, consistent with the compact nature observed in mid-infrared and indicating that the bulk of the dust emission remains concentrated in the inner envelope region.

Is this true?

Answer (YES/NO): YES